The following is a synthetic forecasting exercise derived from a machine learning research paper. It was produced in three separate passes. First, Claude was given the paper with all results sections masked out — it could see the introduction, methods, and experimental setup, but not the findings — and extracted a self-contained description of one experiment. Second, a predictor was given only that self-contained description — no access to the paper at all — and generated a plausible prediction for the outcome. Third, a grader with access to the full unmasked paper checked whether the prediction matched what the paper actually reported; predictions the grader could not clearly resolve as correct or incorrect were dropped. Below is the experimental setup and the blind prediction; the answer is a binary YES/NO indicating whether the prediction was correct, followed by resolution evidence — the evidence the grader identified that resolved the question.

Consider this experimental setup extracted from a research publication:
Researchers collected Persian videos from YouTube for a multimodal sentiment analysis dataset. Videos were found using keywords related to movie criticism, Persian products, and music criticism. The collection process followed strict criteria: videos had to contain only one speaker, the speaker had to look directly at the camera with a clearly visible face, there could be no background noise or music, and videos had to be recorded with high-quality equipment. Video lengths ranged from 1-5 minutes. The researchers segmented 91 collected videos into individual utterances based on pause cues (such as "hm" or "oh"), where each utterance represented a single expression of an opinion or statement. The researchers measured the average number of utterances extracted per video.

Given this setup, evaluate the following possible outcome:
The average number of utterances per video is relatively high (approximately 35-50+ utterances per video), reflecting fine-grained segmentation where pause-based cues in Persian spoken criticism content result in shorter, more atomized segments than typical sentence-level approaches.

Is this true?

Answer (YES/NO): NO